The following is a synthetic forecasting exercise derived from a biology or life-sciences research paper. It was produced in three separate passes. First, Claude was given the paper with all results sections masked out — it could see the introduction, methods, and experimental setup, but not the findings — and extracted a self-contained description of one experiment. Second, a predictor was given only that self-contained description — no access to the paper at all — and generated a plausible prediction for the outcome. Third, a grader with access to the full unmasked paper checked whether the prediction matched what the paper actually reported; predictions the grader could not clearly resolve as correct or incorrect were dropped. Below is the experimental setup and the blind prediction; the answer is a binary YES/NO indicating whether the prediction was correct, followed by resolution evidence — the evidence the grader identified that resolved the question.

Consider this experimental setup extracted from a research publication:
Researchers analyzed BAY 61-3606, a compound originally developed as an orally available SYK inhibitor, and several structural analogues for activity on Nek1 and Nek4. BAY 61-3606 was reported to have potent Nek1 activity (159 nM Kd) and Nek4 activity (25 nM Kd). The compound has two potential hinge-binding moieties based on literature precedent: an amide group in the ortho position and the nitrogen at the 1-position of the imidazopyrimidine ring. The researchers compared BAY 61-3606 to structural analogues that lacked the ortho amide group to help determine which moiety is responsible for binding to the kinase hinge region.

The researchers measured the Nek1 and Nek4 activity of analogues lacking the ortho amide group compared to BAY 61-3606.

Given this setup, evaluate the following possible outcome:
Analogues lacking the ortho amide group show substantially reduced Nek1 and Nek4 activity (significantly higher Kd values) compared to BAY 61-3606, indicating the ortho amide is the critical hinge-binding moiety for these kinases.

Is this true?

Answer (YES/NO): YES